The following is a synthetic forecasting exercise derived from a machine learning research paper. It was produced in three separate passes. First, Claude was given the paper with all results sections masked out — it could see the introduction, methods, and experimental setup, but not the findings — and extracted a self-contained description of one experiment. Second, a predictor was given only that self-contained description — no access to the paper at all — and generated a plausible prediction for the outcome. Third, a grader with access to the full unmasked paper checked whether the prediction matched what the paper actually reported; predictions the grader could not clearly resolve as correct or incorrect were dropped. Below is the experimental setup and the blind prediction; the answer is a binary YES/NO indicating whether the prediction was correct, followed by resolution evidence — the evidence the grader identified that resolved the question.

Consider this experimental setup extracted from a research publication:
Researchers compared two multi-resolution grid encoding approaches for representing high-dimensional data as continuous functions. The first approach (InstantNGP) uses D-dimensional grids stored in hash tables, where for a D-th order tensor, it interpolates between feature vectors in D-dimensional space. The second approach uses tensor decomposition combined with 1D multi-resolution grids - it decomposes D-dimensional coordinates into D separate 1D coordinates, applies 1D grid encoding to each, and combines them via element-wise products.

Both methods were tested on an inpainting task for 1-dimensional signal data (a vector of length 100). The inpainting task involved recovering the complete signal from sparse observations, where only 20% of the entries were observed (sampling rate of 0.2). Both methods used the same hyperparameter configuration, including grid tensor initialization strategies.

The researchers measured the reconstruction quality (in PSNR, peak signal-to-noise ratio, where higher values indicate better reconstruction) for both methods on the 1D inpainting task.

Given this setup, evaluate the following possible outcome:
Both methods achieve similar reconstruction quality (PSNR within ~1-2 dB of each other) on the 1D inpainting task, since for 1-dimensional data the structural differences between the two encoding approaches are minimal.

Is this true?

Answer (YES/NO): YES